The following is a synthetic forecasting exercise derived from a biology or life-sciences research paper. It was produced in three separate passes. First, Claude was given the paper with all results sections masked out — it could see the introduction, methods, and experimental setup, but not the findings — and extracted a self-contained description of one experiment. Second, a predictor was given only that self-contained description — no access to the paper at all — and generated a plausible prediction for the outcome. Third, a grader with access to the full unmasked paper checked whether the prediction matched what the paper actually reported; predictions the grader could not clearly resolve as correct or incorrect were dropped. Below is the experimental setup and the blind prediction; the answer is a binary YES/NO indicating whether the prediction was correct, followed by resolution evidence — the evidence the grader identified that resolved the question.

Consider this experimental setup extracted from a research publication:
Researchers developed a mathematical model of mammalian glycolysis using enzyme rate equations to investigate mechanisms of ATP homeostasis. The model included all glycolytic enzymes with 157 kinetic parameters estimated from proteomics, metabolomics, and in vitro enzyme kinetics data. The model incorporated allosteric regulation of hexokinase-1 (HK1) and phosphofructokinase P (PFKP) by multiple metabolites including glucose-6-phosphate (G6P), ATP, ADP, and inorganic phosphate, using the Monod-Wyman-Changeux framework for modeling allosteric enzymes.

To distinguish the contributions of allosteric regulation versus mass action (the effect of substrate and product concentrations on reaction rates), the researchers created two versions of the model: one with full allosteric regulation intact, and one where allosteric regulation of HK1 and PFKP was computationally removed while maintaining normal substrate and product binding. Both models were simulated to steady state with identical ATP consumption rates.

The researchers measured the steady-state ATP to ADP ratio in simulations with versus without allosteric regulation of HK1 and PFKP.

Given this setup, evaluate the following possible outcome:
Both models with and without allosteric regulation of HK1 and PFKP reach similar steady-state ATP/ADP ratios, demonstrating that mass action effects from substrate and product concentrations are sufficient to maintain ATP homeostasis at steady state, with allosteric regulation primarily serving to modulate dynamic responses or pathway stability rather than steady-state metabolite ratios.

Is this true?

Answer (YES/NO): NO